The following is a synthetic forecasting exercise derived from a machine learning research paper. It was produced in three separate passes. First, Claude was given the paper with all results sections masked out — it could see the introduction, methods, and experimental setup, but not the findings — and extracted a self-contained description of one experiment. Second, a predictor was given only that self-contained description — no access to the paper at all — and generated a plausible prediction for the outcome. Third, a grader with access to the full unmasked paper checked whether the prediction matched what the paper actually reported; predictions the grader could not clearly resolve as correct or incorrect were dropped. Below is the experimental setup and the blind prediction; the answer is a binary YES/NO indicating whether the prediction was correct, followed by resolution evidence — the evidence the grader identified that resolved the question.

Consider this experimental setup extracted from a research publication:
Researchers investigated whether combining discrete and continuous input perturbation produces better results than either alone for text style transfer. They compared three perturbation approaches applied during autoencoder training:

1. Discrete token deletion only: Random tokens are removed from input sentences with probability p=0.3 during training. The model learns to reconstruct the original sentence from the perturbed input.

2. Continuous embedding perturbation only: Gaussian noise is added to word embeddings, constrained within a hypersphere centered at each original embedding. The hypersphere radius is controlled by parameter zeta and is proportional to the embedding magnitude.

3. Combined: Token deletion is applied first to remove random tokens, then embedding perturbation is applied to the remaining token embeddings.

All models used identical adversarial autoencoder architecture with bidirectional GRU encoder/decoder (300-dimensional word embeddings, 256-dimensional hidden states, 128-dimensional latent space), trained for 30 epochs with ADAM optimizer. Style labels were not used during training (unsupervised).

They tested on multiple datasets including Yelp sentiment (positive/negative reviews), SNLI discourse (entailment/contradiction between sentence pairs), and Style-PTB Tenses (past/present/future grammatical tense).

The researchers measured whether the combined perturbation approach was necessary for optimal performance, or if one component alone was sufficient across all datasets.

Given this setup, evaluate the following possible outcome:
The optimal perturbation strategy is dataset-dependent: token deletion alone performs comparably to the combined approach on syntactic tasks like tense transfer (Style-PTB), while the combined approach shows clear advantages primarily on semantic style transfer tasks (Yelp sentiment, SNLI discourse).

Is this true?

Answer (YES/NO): NO